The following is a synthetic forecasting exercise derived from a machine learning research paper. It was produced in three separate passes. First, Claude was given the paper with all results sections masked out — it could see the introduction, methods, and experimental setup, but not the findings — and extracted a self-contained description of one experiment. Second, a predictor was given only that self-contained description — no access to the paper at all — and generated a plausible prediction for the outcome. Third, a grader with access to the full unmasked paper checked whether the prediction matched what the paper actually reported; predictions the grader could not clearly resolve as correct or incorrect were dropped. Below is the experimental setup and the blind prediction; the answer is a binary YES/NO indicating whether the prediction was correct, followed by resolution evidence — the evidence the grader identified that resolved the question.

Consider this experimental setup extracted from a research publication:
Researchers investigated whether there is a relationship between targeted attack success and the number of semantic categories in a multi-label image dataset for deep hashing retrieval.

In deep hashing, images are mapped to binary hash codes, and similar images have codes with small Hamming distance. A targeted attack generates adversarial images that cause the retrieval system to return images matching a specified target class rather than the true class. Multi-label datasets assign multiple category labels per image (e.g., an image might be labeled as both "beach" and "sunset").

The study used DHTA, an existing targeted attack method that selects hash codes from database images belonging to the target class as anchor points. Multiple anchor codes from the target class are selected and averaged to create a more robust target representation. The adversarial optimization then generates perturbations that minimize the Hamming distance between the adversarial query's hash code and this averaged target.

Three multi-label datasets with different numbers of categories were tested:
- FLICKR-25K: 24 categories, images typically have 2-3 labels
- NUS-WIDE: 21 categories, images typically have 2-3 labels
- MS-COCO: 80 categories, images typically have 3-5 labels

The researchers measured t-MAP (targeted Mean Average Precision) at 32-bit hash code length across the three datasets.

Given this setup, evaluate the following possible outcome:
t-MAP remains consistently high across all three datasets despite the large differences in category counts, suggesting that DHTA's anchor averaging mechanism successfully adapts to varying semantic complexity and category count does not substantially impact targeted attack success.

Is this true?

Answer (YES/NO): NO